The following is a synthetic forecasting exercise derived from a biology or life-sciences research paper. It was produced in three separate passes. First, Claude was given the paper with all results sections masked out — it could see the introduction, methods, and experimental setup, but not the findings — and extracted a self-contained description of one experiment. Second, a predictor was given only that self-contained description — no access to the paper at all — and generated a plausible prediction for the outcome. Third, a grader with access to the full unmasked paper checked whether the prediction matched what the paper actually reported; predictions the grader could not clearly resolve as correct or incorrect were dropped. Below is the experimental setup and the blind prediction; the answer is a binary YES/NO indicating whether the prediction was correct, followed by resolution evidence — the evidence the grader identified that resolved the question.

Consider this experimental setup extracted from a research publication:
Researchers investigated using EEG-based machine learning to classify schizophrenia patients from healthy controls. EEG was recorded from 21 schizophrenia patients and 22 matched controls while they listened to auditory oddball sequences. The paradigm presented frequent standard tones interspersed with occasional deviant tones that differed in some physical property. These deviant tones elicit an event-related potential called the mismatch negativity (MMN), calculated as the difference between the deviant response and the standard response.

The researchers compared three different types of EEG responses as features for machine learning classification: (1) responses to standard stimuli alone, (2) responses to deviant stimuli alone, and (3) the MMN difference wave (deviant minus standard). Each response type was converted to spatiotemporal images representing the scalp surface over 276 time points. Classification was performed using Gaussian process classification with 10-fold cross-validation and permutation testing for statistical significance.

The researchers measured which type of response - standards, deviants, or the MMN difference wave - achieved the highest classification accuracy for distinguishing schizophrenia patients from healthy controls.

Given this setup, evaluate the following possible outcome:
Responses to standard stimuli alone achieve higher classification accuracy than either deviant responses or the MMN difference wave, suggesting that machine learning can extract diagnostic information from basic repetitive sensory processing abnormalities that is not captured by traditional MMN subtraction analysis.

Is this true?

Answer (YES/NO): NO